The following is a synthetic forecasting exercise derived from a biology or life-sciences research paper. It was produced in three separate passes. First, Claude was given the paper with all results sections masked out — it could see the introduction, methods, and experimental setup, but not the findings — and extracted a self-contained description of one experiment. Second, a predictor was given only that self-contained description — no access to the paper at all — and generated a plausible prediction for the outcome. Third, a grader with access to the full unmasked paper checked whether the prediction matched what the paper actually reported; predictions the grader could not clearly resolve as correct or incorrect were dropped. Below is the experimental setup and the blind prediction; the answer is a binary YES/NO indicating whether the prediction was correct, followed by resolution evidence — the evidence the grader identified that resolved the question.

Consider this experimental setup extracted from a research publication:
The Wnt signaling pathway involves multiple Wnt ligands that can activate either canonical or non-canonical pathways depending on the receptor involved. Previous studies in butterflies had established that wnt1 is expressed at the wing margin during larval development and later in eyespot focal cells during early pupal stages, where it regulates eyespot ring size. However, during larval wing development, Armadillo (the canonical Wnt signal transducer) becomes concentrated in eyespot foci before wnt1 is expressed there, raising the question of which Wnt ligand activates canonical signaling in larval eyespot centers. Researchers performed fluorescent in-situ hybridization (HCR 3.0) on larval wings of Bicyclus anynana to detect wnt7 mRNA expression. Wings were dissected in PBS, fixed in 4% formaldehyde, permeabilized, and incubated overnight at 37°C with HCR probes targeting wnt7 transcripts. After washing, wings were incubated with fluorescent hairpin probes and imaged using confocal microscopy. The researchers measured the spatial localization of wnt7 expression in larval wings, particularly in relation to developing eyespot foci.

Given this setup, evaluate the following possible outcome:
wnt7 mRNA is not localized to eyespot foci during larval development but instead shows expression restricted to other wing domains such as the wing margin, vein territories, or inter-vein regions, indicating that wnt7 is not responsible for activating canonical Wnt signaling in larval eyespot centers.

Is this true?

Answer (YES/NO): NO